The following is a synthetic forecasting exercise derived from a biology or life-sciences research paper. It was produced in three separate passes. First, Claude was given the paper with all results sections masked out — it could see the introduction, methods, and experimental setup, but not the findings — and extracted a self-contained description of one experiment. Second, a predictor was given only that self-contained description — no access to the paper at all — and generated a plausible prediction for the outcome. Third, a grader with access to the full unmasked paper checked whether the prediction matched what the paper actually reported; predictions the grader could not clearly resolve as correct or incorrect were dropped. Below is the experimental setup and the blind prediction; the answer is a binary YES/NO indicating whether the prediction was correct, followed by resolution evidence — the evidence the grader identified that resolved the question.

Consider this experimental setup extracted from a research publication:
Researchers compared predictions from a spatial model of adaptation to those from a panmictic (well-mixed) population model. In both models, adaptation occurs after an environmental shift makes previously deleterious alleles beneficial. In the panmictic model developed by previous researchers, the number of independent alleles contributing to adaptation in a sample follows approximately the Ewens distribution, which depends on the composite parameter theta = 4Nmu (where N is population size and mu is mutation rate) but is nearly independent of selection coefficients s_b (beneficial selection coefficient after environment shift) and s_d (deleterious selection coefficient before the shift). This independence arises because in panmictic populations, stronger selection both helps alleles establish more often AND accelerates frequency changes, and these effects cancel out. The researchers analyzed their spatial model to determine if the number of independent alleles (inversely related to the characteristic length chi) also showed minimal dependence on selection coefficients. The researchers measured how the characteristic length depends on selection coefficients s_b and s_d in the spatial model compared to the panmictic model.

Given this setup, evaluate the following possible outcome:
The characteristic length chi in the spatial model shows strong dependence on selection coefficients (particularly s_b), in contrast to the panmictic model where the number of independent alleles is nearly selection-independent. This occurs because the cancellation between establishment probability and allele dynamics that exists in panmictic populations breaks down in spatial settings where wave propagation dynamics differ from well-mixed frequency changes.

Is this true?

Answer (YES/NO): YES